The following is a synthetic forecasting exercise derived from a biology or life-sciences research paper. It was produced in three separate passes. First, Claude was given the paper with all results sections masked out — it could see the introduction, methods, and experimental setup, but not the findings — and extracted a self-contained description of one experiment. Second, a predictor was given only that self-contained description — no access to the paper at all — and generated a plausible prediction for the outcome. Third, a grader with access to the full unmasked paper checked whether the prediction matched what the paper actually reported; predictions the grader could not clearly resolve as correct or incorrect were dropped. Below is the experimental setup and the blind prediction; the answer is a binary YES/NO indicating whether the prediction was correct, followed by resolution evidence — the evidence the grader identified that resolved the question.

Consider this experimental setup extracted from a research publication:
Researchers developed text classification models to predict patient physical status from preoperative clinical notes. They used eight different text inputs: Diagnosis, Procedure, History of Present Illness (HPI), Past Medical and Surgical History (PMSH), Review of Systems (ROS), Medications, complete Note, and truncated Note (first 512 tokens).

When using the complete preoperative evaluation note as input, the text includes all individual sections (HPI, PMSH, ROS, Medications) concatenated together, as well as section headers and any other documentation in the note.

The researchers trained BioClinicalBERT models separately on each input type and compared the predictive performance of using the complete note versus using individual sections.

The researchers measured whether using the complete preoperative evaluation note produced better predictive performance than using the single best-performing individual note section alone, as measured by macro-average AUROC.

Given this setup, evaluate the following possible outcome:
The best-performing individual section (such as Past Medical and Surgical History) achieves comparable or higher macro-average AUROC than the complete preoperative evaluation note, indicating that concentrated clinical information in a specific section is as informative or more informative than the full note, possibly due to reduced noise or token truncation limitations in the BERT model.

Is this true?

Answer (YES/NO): YES